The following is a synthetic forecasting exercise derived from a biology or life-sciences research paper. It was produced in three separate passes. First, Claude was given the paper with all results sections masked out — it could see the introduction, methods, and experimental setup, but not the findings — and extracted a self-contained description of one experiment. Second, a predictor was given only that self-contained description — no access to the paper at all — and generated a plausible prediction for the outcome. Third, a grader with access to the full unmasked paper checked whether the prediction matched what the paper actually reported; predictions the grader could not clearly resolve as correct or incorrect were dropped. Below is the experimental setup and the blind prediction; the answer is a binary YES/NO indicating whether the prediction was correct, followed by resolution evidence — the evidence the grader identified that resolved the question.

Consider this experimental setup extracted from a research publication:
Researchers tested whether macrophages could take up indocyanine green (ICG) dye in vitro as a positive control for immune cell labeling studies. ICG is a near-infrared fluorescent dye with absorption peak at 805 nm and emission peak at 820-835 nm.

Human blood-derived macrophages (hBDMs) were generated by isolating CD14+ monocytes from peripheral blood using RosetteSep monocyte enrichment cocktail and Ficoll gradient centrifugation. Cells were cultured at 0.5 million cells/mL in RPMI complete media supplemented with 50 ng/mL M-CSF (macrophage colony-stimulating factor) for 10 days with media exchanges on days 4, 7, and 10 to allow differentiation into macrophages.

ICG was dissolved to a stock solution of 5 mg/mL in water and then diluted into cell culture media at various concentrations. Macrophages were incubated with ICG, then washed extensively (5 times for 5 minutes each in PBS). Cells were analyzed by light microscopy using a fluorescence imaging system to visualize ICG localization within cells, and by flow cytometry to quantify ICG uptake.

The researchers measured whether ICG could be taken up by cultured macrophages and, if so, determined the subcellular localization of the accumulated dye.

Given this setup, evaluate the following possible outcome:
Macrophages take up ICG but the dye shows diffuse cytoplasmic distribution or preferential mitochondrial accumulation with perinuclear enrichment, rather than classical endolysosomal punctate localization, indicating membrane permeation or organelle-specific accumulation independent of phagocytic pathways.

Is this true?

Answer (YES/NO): NO